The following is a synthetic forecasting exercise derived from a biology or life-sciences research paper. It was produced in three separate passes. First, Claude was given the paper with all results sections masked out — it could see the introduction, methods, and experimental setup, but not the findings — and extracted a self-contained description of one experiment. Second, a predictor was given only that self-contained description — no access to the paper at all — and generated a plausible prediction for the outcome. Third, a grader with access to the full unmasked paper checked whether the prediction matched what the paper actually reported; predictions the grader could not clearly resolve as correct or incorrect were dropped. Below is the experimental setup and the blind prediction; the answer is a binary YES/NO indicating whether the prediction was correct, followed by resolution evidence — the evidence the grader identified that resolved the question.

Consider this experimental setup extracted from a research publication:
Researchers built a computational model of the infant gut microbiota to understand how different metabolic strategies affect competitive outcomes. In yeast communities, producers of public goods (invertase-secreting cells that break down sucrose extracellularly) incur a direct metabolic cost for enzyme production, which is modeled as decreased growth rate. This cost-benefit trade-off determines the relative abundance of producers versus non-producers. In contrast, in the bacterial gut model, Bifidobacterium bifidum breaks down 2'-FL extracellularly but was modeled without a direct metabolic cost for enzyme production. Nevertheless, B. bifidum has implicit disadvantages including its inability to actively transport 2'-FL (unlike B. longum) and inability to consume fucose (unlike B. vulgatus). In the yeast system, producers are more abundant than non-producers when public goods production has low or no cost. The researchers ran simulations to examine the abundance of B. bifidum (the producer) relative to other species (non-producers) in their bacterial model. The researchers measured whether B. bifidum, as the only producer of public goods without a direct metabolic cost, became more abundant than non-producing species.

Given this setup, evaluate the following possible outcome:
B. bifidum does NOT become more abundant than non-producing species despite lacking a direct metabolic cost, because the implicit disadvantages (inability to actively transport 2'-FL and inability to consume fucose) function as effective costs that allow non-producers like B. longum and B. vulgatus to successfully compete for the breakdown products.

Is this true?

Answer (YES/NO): YES